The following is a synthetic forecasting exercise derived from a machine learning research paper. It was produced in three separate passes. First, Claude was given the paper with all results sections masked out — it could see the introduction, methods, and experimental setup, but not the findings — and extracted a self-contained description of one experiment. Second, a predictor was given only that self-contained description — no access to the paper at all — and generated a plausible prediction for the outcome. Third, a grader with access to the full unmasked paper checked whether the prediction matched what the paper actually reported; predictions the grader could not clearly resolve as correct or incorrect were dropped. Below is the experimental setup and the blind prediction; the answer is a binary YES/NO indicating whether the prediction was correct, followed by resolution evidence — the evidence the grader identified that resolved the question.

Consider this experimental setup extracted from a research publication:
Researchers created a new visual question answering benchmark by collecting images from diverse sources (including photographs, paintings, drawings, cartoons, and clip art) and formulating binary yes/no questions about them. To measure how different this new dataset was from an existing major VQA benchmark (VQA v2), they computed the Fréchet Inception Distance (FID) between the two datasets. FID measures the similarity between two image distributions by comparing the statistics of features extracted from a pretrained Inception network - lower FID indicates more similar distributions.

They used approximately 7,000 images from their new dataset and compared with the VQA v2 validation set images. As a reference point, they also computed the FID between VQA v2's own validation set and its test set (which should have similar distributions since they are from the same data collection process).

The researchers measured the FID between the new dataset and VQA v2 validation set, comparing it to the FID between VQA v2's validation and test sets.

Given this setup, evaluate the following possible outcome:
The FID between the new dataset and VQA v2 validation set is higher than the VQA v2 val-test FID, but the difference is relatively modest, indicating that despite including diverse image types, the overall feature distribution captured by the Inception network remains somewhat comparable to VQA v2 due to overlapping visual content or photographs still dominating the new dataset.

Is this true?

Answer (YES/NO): NO